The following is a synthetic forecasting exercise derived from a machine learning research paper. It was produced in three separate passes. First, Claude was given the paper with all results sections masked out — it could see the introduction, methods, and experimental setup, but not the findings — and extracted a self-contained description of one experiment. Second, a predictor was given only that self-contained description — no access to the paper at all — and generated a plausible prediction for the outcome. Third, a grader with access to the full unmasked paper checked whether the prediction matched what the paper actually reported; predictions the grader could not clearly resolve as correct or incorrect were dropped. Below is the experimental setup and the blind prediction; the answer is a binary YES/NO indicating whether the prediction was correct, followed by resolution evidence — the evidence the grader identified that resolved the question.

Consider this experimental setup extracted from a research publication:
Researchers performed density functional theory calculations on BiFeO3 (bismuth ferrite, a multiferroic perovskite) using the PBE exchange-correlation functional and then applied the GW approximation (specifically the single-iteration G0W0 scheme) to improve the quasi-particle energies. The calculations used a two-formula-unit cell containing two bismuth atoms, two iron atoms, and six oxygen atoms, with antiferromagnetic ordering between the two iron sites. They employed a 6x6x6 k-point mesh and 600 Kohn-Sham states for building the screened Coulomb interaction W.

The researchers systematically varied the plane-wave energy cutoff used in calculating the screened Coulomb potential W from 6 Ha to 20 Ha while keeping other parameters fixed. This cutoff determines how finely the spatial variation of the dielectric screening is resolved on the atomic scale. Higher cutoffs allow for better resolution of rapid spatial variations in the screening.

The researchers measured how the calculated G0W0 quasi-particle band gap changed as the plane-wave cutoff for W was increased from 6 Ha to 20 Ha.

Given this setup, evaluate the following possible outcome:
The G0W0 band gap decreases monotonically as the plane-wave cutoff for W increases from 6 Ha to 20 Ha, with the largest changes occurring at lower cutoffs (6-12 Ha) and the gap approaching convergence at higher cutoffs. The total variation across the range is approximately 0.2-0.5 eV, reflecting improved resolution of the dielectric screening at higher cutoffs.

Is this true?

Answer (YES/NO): YES